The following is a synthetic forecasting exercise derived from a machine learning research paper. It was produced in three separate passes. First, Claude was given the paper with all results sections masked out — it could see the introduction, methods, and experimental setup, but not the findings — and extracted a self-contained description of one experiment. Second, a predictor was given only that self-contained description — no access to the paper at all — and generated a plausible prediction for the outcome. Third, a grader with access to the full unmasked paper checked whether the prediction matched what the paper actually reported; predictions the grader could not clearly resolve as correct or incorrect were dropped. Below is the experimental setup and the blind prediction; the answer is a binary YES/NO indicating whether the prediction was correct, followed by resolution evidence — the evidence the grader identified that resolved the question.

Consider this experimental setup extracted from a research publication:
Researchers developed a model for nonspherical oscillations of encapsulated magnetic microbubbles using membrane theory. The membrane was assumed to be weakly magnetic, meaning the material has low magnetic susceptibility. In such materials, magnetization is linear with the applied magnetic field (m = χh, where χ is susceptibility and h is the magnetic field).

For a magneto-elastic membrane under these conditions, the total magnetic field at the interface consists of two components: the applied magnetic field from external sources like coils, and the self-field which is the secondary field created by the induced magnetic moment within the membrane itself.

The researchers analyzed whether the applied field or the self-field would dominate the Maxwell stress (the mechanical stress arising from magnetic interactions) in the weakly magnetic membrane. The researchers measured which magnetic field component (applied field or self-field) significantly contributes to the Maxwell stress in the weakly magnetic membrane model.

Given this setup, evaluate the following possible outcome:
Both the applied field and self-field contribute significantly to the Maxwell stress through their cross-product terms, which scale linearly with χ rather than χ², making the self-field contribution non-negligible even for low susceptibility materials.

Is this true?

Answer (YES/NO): NO